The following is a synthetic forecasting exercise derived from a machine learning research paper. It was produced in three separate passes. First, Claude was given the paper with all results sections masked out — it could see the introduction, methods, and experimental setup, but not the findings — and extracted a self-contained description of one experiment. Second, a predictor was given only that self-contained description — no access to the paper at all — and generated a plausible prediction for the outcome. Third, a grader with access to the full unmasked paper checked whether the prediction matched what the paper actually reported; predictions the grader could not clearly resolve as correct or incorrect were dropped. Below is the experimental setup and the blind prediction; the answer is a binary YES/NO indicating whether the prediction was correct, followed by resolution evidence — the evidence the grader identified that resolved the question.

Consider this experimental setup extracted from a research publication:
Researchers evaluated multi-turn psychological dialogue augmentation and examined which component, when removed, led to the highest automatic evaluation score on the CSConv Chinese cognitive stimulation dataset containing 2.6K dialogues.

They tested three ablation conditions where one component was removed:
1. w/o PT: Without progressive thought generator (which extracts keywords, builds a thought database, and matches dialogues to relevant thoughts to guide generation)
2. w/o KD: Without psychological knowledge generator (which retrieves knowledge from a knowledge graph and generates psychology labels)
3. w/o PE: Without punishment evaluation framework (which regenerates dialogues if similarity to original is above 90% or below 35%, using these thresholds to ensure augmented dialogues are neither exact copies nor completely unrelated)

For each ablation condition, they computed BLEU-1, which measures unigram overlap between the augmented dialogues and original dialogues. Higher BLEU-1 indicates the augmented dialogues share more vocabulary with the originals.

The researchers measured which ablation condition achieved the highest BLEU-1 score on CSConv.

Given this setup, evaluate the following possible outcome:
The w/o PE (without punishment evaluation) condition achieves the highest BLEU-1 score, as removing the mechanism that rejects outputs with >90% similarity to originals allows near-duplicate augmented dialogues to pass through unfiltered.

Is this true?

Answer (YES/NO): YES